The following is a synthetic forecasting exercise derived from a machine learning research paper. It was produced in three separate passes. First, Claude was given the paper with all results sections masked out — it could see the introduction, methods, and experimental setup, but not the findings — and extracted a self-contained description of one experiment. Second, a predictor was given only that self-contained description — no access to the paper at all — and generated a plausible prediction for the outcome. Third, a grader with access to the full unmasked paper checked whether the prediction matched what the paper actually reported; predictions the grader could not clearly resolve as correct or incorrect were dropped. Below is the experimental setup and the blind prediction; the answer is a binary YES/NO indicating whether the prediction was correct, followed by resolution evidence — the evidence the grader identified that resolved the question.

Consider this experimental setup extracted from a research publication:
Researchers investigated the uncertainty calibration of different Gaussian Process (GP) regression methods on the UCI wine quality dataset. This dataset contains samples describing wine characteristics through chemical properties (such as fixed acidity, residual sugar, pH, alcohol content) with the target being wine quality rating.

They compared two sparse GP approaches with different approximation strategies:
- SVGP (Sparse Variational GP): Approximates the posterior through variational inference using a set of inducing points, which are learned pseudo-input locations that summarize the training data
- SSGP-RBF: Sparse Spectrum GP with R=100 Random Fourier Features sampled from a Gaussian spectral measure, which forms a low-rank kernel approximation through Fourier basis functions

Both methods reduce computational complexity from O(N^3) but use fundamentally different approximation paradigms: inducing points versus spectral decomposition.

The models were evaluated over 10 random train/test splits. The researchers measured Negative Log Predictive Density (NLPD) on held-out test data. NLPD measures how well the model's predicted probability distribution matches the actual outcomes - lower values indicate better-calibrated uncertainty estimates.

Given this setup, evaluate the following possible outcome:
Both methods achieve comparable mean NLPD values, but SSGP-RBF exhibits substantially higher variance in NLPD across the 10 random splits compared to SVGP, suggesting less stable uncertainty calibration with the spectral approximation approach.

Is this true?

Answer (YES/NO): NO